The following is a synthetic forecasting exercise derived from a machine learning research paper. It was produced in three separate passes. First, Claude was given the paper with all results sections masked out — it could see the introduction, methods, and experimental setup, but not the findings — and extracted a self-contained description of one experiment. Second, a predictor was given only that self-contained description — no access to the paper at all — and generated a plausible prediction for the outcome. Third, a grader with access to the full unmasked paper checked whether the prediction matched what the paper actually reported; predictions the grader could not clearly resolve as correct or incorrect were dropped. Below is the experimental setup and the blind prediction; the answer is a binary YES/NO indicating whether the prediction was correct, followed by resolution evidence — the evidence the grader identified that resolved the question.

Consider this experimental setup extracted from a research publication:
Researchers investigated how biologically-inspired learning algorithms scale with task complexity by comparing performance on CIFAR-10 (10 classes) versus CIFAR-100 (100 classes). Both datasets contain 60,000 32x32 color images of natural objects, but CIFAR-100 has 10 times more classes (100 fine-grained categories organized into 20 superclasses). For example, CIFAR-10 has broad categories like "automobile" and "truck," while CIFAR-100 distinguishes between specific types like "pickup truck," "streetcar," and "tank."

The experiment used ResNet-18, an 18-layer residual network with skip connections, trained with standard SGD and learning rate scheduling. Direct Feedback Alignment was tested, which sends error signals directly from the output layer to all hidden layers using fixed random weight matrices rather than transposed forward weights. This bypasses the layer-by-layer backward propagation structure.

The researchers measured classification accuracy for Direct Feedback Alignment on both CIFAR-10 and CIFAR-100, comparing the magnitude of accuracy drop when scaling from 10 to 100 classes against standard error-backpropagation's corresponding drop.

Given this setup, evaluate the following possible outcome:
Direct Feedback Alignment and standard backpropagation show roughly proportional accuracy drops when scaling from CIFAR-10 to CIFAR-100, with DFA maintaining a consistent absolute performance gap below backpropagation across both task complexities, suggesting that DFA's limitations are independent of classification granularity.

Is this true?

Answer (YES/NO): NO